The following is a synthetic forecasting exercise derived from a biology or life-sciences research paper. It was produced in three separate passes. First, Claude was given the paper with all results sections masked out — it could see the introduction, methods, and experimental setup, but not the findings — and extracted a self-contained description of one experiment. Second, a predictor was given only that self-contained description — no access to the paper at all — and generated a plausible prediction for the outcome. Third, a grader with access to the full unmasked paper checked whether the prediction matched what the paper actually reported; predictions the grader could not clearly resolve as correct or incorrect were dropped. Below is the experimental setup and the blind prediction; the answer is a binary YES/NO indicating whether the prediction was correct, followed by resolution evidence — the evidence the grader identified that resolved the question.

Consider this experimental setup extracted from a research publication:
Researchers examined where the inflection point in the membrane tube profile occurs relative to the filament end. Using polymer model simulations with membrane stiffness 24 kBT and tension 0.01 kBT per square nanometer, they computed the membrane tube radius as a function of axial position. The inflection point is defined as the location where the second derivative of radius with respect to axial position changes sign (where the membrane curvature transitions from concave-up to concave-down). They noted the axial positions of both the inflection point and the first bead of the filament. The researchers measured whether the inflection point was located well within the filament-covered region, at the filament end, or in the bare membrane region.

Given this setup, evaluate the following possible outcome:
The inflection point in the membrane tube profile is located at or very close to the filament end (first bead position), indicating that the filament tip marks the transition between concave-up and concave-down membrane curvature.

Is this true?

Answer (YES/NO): YES